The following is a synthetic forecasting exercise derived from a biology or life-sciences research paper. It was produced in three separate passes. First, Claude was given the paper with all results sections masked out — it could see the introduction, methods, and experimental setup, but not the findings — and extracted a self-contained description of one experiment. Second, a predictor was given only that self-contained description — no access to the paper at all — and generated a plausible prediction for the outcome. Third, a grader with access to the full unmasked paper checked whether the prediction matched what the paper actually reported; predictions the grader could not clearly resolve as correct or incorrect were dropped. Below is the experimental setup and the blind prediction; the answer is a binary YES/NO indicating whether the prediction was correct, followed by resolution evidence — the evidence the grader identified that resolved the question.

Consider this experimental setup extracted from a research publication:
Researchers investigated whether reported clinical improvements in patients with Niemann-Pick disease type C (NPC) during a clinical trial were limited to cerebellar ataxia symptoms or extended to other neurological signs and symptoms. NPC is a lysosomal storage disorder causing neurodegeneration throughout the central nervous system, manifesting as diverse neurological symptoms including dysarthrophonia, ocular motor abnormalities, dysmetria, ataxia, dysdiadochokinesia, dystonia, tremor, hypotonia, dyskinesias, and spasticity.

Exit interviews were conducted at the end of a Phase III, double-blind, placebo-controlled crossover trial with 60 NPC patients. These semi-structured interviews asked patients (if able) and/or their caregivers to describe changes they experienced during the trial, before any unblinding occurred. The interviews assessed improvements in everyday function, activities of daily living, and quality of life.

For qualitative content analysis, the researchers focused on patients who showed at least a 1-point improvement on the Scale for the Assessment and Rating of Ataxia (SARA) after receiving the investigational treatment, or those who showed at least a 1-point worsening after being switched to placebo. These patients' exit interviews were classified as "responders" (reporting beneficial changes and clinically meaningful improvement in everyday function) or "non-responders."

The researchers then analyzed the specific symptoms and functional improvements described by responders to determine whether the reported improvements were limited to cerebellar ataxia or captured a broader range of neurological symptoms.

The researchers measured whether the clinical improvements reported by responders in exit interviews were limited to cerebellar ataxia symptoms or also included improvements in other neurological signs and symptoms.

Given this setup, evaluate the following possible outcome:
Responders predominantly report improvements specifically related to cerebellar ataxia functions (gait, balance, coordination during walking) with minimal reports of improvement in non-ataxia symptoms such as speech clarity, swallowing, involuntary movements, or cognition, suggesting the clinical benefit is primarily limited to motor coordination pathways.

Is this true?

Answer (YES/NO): NO